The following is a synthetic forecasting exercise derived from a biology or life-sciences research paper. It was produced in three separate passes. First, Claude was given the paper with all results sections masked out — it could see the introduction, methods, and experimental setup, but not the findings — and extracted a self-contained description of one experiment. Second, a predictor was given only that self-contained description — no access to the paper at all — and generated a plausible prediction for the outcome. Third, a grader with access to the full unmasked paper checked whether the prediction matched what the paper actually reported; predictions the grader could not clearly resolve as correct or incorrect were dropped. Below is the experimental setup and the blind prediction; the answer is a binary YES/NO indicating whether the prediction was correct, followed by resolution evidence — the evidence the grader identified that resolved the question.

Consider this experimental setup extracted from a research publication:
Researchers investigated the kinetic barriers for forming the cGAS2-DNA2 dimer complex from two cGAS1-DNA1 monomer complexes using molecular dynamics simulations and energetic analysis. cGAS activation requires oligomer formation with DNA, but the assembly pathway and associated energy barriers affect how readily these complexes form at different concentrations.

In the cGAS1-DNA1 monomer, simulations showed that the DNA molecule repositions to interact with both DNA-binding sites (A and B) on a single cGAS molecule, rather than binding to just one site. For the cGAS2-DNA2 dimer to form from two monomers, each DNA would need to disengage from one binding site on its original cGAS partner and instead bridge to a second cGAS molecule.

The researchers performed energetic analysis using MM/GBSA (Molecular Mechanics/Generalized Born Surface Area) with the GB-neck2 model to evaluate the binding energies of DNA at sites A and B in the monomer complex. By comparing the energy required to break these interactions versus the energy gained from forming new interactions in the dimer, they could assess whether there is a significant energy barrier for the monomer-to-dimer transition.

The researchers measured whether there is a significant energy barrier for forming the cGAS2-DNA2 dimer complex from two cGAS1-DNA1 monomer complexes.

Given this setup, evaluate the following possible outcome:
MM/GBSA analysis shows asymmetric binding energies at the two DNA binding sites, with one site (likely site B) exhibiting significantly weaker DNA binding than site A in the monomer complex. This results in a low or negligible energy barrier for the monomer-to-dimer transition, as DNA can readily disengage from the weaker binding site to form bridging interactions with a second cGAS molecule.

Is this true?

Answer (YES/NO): NO